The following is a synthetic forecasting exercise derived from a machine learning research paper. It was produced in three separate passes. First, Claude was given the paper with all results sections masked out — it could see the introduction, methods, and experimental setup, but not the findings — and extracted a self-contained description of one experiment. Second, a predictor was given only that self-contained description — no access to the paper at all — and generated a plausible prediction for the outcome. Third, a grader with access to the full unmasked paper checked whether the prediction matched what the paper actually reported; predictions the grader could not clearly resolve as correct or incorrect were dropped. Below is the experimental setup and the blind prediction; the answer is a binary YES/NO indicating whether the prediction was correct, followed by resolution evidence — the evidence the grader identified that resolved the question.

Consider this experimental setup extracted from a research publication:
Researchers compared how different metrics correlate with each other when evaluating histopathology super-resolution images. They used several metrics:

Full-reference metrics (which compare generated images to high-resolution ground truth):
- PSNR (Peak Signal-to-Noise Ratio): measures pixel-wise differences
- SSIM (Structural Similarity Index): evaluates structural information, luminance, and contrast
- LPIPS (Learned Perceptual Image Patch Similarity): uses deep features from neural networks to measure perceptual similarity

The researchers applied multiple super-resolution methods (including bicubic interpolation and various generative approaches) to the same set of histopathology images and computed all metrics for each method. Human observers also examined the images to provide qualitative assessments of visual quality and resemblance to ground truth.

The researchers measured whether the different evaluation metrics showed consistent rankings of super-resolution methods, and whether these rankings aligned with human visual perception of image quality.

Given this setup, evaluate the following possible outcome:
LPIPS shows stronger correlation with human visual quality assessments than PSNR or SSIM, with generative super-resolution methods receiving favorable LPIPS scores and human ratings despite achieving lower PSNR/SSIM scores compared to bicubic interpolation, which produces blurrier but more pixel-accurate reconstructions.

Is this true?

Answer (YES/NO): YES